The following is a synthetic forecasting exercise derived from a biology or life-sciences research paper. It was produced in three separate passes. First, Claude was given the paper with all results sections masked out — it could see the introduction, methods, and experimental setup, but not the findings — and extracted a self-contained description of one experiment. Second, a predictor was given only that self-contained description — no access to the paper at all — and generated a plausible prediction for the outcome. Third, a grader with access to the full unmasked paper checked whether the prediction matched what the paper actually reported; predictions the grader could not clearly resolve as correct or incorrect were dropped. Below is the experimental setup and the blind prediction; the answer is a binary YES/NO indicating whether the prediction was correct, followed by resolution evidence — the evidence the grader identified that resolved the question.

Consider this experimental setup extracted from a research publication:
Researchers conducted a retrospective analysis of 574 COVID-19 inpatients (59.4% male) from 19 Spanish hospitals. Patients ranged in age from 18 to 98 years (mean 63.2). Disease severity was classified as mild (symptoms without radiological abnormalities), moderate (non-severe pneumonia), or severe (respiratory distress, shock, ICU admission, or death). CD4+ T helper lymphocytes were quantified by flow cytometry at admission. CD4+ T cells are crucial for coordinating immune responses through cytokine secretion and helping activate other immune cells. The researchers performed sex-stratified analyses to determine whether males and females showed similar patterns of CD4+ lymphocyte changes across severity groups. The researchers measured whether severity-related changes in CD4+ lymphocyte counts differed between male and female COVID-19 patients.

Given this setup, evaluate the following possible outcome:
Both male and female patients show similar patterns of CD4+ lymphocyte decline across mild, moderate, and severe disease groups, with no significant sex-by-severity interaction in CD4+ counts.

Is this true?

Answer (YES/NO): NO